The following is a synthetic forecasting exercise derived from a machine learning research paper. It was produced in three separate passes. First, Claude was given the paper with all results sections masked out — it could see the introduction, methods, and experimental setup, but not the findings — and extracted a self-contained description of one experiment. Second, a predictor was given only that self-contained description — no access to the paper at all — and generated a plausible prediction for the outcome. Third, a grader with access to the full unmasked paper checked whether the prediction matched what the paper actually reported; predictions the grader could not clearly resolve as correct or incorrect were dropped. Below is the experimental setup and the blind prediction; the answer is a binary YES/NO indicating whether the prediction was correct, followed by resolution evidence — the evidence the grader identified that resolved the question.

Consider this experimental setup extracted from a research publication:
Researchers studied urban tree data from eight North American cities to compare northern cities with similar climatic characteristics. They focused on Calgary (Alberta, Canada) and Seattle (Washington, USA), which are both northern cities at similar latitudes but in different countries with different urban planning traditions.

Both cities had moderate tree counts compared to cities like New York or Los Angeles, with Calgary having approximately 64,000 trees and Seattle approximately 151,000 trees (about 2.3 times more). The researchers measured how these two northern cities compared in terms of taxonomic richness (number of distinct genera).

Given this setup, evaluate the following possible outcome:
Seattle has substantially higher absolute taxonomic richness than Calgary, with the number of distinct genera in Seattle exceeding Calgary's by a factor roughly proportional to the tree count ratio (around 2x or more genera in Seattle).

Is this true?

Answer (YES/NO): NO